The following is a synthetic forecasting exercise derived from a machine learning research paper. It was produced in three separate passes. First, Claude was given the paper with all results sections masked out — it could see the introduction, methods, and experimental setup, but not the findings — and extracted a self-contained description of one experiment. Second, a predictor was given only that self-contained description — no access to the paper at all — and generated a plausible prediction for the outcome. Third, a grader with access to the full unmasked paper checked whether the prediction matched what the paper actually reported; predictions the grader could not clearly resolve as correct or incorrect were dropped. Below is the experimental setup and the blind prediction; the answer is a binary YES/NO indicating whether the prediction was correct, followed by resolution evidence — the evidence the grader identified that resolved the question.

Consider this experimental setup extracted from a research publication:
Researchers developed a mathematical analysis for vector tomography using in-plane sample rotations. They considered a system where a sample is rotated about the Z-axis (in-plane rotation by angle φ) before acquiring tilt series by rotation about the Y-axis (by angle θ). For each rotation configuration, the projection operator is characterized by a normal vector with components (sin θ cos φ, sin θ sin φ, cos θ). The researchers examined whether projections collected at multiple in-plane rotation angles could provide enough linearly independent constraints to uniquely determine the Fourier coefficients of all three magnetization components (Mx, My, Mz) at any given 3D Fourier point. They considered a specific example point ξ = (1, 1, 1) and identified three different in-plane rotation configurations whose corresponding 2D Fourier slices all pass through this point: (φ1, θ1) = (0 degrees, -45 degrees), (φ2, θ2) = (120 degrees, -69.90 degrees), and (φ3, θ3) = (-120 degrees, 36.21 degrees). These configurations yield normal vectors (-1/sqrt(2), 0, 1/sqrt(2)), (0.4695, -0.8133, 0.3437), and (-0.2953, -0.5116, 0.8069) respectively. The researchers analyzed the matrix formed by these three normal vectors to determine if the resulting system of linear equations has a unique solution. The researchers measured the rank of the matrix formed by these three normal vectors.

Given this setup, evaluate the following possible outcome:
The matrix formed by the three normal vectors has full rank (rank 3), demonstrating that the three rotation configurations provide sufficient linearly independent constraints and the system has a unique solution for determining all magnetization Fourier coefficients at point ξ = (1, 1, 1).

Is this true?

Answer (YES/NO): NO